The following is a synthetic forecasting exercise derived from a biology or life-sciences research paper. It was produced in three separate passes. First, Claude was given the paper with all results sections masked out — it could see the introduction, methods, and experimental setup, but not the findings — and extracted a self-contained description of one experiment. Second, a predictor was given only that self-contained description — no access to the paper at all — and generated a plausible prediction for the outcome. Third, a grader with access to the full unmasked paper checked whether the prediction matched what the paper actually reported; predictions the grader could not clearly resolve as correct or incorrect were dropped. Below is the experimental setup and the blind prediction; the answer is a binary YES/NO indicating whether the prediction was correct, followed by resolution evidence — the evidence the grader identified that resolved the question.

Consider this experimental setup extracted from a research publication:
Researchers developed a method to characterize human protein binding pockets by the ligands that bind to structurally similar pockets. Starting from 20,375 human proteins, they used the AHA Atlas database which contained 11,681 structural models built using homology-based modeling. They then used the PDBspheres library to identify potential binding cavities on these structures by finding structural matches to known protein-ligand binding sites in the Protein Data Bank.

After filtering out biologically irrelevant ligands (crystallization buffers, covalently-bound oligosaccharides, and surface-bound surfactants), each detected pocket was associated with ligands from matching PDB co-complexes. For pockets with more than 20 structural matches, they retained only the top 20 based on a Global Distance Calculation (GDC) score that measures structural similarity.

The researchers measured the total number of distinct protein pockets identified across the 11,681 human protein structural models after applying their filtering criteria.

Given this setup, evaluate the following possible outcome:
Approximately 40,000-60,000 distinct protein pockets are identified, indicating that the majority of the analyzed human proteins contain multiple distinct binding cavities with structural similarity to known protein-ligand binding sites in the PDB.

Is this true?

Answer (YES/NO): NO